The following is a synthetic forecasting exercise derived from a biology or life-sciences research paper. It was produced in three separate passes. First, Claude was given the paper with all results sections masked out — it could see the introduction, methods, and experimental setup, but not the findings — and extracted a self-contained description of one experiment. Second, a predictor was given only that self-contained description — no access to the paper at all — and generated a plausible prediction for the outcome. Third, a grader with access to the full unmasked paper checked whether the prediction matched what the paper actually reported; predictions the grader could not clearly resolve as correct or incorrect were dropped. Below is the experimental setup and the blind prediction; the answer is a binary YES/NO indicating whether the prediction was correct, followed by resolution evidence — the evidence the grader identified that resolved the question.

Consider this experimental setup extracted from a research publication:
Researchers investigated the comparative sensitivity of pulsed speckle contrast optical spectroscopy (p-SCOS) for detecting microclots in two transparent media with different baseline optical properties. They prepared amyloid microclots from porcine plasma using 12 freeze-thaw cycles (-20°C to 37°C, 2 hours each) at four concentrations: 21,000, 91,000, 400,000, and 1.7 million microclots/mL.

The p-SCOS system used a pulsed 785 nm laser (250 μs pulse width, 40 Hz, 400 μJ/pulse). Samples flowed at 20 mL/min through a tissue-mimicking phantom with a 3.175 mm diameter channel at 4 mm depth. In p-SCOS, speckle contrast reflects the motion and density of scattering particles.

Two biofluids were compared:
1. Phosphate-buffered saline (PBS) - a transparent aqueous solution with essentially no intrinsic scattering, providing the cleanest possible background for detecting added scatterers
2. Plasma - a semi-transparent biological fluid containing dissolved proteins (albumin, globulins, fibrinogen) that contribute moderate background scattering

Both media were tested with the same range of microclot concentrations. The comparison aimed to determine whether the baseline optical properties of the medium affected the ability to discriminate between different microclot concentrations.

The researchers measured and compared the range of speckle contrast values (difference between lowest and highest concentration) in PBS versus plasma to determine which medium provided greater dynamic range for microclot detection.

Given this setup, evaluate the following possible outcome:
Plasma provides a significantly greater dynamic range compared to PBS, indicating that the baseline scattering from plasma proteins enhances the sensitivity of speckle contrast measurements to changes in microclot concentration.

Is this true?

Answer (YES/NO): NO